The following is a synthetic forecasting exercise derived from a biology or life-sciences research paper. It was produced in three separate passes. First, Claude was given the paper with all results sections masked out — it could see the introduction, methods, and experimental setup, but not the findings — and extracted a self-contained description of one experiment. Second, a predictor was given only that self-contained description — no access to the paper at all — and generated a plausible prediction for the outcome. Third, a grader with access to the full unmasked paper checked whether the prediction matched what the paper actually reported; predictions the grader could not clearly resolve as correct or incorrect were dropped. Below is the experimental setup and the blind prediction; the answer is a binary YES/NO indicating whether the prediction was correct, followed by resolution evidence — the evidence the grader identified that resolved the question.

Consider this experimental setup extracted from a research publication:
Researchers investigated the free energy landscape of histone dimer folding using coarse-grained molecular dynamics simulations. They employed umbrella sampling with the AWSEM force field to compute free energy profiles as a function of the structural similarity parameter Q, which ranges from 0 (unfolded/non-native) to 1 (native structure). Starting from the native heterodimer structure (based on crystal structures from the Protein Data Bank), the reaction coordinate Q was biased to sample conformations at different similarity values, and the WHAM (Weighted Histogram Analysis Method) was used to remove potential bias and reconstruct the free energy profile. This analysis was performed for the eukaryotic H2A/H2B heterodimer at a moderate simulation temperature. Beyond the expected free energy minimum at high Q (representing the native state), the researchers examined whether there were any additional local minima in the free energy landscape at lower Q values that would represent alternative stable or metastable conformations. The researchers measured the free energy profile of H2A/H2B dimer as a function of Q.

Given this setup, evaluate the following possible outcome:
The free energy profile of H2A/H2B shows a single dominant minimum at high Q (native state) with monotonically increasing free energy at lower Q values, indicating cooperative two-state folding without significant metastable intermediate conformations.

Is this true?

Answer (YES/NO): NO